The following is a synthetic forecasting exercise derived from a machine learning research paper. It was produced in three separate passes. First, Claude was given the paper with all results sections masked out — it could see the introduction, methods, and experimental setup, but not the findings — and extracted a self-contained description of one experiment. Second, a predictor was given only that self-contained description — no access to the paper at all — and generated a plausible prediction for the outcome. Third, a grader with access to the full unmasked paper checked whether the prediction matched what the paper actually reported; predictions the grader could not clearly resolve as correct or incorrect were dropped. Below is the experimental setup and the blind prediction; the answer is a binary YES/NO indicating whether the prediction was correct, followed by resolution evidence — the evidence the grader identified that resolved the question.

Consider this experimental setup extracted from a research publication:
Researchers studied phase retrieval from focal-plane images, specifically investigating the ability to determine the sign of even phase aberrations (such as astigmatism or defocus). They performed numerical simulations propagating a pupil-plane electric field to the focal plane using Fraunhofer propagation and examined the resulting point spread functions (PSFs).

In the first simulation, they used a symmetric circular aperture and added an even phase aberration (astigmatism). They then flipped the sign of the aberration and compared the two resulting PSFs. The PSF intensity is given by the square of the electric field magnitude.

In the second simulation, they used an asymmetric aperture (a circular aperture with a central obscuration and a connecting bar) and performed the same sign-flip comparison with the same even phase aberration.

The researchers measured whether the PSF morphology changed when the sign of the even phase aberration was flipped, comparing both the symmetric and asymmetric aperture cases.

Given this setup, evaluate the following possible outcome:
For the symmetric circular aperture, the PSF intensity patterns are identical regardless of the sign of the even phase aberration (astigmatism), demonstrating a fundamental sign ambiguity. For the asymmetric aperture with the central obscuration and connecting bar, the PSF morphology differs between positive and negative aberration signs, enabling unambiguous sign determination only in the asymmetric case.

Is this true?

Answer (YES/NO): YES